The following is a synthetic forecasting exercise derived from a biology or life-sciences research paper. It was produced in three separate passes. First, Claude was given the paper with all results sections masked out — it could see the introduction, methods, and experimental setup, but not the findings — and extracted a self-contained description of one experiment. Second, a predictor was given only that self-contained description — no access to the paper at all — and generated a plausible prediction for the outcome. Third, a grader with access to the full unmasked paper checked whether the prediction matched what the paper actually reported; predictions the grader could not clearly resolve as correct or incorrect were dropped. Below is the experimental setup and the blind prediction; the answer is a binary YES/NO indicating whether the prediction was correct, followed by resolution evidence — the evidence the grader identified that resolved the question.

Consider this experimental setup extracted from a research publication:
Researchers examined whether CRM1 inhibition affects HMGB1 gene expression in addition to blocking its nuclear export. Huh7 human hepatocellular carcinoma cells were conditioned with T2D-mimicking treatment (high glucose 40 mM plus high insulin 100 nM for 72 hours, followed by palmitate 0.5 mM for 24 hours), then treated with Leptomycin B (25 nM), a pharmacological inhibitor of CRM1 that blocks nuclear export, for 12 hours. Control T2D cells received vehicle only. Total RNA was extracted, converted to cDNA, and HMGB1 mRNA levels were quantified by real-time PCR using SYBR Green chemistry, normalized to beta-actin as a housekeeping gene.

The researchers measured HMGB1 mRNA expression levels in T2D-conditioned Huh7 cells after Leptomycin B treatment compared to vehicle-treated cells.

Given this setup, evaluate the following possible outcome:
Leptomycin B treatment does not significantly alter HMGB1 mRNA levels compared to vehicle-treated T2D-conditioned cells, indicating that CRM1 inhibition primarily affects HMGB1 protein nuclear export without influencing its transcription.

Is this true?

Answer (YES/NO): NO